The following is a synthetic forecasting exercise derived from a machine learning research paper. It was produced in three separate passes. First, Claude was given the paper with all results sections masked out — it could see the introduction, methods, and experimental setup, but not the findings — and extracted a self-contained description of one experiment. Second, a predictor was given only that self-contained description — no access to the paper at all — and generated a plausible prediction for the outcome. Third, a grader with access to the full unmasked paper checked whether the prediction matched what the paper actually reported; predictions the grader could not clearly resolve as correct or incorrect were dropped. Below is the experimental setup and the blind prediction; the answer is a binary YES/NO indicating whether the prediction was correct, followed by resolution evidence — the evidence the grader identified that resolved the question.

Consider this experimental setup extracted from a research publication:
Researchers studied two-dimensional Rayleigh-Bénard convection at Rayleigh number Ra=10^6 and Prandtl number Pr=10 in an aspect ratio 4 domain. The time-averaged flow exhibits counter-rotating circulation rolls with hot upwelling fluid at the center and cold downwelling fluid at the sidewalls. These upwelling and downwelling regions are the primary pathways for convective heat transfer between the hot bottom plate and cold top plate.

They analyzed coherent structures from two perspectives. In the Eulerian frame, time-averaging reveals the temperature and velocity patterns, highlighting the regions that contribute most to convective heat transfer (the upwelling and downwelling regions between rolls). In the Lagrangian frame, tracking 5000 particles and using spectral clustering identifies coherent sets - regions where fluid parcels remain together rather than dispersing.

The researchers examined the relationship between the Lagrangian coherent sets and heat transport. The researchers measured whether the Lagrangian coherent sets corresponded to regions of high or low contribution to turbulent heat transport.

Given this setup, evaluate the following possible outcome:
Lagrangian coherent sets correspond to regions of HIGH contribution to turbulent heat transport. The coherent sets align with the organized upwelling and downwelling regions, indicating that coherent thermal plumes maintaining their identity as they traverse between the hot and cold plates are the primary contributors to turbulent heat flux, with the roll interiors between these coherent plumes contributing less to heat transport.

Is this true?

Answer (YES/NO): NO